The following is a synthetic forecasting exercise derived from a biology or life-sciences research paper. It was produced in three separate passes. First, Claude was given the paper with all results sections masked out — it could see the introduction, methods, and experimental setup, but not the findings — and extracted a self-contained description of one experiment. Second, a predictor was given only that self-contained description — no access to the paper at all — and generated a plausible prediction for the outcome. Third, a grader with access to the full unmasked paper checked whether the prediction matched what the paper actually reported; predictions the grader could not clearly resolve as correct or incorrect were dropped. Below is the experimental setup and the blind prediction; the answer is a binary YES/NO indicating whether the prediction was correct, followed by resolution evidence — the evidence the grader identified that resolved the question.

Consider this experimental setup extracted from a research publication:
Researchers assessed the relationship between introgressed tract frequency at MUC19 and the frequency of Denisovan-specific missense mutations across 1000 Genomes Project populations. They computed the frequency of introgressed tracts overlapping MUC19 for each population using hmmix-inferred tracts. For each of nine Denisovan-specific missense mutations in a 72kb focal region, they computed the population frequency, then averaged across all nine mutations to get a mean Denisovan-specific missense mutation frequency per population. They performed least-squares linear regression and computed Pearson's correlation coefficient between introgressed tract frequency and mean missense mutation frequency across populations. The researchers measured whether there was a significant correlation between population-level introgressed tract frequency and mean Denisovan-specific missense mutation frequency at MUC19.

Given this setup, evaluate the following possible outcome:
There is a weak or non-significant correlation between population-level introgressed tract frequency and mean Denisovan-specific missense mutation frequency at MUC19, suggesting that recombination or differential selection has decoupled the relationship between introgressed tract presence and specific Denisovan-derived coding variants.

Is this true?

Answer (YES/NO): NO